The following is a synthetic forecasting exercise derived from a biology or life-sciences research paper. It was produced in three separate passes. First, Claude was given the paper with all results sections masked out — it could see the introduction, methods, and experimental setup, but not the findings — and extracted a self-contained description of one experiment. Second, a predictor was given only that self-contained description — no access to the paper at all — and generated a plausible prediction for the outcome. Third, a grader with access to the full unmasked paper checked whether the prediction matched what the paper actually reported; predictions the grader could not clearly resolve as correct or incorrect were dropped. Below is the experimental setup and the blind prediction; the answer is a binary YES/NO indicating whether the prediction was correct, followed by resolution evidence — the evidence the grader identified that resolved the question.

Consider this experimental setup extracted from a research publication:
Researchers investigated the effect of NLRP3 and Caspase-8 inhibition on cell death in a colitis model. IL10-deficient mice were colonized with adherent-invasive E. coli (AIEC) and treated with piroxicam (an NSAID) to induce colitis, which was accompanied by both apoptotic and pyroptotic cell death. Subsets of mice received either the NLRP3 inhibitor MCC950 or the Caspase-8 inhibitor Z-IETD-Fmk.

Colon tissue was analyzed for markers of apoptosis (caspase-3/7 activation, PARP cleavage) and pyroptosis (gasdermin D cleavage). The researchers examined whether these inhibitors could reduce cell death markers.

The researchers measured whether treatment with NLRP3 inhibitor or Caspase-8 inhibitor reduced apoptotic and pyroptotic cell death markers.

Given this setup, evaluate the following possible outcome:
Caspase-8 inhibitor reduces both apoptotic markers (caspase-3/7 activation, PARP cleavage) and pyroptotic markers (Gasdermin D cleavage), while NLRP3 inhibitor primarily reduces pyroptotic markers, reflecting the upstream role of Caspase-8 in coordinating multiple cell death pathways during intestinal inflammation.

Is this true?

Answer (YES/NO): NO